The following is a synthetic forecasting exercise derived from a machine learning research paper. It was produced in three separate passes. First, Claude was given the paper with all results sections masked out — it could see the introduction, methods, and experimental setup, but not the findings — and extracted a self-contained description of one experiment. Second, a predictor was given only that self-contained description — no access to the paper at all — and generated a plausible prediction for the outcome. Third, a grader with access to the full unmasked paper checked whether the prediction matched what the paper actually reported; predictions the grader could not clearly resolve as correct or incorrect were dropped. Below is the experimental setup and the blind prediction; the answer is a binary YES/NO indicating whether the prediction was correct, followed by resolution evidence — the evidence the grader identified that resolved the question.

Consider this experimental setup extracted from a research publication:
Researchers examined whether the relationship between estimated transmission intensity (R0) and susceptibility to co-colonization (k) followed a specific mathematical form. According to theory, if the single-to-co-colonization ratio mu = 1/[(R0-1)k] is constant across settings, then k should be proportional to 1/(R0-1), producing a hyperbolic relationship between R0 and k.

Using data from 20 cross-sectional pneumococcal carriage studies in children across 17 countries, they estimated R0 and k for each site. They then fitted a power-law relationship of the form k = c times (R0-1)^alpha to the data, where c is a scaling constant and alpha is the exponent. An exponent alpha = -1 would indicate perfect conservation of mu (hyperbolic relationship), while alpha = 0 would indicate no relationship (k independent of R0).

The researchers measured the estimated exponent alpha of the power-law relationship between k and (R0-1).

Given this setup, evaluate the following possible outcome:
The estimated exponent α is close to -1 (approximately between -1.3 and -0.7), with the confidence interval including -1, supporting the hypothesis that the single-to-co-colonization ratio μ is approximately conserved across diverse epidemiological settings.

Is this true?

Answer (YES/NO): YES